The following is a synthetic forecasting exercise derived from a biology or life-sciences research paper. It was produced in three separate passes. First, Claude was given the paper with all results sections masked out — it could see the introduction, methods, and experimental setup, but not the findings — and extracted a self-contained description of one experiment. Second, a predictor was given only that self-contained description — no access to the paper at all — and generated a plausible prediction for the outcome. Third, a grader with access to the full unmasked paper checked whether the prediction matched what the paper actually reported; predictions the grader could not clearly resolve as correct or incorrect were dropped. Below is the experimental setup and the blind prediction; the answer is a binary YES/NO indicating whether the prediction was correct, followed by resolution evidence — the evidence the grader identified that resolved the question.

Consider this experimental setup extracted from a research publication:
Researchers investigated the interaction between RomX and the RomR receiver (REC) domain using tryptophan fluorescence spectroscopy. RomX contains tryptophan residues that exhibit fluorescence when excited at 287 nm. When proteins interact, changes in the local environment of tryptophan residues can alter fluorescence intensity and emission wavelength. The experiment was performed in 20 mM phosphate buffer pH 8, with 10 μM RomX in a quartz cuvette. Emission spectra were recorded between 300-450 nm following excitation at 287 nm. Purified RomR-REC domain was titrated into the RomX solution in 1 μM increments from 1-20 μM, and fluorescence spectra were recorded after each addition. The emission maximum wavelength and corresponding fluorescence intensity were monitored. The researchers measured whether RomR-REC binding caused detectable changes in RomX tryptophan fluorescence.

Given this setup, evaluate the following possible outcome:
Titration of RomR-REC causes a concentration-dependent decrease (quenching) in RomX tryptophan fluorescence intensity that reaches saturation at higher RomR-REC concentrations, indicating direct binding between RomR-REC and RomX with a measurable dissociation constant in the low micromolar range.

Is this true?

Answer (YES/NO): YES